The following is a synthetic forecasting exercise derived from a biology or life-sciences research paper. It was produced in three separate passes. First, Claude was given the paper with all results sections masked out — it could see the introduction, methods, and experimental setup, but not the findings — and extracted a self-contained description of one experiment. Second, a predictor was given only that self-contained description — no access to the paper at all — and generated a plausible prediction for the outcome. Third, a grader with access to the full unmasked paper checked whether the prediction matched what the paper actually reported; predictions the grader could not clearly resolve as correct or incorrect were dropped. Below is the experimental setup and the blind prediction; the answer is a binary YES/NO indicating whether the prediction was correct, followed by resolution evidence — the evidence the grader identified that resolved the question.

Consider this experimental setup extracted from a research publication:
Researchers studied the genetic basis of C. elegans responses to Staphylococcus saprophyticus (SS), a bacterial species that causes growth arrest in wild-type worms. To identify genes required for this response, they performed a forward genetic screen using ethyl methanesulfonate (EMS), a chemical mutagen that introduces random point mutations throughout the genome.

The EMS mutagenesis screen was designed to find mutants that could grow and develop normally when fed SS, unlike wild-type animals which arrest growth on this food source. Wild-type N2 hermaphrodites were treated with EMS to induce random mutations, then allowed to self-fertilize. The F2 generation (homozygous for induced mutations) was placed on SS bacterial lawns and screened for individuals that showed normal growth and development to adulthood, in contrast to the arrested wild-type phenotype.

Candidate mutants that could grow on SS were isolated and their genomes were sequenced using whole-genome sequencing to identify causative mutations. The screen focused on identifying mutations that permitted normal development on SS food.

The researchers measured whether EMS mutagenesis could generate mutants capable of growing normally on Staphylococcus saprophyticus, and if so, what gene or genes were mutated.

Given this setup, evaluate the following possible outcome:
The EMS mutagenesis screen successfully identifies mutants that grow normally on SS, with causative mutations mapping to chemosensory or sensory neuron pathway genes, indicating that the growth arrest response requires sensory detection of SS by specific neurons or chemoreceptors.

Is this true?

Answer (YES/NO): YES